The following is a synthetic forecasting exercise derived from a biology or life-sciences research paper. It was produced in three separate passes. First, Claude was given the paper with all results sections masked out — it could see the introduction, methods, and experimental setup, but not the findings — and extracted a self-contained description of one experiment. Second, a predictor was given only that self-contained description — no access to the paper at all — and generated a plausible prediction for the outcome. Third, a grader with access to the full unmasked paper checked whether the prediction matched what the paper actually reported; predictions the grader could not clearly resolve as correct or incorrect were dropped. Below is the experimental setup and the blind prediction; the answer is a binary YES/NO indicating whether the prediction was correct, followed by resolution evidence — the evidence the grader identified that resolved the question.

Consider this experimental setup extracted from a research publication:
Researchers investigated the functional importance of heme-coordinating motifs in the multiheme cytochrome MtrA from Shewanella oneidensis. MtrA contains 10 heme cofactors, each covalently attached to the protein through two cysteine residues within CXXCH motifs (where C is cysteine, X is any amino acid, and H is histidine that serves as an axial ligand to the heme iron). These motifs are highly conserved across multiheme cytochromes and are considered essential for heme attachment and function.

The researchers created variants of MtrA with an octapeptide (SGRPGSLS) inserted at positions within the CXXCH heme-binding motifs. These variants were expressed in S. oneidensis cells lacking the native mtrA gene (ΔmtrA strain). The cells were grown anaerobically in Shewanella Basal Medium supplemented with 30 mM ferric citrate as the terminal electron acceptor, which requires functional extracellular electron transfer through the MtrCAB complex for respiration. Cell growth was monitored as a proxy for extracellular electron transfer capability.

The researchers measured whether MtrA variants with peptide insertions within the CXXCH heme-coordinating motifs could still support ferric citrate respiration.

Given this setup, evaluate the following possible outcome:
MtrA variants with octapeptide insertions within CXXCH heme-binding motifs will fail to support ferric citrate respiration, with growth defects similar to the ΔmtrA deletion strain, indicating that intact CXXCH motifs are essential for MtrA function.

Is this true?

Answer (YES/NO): NO